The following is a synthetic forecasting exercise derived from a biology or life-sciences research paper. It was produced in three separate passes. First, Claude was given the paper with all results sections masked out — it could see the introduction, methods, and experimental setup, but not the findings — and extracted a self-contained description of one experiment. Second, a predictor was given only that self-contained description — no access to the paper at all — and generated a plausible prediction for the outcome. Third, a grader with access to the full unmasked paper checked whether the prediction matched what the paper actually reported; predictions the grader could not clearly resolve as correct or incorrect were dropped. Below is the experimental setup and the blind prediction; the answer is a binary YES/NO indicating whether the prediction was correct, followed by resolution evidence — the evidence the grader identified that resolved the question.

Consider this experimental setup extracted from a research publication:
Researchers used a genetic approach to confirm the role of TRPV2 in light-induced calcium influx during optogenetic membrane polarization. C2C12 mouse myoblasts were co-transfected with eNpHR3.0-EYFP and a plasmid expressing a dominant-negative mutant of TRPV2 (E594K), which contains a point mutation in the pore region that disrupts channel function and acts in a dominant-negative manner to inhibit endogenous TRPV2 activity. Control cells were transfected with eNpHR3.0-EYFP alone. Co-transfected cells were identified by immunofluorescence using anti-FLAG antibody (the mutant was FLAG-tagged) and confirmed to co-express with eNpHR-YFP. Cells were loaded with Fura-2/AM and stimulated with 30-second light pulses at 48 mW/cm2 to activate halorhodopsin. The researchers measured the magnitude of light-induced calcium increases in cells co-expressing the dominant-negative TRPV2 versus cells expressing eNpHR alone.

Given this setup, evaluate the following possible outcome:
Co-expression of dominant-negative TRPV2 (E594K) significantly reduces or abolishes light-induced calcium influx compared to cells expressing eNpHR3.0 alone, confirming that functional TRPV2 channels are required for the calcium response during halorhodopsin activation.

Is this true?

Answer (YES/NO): NO